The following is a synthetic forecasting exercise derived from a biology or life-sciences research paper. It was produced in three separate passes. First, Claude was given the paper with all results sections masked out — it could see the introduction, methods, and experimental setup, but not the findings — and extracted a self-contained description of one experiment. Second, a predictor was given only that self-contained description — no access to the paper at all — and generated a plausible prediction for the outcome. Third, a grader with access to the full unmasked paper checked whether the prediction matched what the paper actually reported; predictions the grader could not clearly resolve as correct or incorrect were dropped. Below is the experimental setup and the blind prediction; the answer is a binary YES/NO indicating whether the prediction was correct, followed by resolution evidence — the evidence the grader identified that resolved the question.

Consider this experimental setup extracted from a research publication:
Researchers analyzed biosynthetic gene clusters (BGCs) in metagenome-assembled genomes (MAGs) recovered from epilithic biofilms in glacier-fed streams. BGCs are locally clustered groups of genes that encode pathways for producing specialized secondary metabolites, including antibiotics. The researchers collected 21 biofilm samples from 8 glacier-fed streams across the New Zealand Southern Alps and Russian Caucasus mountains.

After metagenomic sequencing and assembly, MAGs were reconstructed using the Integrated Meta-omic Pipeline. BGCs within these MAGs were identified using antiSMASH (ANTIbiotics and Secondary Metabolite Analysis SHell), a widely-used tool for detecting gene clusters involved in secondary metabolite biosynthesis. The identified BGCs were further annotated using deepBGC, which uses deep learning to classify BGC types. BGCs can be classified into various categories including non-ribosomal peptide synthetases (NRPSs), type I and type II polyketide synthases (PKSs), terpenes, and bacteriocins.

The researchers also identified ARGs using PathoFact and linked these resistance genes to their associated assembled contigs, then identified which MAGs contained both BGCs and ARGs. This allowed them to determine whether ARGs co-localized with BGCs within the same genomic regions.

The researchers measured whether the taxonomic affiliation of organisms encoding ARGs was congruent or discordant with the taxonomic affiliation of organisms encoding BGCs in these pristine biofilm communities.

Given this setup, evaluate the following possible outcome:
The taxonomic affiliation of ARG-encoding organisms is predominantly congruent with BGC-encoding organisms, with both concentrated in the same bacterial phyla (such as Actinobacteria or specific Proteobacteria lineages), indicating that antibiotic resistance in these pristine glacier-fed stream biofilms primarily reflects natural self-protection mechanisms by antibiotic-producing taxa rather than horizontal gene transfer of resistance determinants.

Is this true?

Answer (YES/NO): YES